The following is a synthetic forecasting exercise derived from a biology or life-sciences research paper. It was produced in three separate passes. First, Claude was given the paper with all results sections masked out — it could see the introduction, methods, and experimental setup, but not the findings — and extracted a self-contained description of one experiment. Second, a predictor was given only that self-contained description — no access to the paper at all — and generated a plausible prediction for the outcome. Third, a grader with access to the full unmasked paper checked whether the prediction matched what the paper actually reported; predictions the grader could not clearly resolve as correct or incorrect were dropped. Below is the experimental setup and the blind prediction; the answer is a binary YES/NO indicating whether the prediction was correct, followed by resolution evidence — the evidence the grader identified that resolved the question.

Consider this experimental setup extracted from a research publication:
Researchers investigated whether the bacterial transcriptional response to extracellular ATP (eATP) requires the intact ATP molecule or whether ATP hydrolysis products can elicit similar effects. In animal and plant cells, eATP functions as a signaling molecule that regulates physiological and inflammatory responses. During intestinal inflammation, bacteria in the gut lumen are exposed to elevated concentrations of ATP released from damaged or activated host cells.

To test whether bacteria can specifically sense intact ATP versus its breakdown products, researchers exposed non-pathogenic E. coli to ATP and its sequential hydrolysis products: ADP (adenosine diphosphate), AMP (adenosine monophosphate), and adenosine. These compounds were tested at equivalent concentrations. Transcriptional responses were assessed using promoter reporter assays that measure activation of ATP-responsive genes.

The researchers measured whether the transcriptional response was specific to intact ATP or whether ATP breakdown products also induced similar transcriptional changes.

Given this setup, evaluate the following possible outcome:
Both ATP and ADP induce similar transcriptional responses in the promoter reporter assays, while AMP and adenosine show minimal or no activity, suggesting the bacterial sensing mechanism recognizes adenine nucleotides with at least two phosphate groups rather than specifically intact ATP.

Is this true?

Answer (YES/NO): NO